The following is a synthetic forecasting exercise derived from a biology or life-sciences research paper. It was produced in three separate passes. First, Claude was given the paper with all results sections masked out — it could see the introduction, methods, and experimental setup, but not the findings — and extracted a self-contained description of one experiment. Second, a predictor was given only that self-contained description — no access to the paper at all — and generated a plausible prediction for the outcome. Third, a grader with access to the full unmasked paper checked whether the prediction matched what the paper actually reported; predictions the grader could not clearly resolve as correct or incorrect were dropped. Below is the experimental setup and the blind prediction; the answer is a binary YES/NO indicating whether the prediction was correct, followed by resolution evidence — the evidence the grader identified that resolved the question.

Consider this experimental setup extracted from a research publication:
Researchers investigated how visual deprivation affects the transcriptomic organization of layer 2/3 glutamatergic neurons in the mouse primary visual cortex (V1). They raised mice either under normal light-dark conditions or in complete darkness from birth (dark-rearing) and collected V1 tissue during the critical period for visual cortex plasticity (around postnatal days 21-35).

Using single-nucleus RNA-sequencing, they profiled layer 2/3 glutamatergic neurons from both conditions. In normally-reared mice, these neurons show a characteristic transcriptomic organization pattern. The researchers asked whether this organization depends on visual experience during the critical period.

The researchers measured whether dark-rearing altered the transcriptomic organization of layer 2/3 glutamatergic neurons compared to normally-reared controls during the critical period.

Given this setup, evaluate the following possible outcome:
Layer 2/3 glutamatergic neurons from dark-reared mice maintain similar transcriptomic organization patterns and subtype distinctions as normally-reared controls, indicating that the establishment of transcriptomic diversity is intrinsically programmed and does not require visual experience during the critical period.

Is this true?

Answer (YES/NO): NO